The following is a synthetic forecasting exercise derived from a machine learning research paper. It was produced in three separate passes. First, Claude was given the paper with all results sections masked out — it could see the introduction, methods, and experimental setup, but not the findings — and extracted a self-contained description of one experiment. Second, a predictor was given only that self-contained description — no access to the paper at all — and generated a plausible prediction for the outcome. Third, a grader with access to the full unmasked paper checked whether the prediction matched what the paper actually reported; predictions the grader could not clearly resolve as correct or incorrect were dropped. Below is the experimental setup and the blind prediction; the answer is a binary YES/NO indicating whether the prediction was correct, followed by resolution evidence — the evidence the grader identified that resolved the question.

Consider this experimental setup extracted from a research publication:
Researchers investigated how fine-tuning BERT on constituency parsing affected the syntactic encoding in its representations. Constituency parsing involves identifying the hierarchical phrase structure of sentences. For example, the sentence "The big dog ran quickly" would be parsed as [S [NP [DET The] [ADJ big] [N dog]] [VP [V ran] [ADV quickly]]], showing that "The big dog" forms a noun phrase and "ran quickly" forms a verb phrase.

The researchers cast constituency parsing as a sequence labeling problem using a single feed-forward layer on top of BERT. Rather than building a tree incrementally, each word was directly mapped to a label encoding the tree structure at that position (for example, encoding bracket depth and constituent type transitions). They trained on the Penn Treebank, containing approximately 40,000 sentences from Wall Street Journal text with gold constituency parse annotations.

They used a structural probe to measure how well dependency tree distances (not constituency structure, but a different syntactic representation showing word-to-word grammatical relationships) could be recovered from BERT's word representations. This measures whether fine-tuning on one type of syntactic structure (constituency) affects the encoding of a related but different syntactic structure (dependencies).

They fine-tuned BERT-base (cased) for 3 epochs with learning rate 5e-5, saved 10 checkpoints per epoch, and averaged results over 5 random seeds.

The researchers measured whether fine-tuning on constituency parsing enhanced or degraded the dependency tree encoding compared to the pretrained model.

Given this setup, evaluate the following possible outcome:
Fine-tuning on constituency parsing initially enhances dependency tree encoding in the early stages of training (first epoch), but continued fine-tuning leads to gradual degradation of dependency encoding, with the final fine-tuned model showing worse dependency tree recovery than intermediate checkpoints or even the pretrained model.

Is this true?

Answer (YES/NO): NO